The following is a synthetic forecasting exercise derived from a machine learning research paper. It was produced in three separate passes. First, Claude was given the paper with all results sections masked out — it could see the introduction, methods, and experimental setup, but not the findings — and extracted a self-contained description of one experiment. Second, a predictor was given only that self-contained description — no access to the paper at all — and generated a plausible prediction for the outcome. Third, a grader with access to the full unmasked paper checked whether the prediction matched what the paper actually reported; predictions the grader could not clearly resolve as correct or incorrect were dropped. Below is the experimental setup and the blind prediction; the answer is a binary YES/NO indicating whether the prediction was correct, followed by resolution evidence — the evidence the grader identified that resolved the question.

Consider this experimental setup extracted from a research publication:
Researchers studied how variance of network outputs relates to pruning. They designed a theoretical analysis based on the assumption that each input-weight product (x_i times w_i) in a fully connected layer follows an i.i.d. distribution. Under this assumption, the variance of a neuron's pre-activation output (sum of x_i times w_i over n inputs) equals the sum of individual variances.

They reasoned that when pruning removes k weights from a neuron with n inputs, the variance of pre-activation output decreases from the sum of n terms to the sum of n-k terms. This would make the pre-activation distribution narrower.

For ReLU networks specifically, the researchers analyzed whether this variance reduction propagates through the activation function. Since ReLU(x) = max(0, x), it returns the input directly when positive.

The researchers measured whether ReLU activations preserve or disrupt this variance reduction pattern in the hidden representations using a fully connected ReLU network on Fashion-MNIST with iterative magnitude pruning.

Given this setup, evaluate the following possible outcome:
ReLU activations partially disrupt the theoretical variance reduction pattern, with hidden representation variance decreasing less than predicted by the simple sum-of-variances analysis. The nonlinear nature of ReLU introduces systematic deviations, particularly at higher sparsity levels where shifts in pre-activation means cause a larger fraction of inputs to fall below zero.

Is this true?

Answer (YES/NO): NO